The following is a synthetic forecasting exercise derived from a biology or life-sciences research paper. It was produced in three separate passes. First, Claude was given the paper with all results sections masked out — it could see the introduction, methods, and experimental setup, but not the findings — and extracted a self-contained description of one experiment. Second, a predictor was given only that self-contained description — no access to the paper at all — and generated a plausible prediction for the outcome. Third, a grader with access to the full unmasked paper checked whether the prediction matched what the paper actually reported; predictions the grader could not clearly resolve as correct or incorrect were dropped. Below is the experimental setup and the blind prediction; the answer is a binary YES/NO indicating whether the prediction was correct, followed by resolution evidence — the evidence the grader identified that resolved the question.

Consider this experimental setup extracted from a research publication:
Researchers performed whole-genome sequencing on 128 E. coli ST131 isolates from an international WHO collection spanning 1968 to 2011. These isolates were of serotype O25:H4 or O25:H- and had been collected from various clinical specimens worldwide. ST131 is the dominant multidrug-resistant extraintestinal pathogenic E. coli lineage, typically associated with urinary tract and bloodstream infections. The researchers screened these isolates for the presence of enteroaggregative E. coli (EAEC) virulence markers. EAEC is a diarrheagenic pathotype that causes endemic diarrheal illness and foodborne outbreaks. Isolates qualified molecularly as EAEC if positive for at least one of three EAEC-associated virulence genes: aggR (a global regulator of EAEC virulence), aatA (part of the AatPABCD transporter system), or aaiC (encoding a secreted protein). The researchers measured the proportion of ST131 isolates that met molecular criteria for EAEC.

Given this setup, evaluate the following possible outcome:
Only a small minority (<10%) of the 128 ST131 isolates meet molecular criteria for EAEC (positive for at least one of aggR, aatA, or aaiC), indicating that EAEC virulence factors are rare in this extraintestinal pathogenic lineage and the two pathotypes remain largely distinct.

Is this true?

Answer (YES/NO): YES